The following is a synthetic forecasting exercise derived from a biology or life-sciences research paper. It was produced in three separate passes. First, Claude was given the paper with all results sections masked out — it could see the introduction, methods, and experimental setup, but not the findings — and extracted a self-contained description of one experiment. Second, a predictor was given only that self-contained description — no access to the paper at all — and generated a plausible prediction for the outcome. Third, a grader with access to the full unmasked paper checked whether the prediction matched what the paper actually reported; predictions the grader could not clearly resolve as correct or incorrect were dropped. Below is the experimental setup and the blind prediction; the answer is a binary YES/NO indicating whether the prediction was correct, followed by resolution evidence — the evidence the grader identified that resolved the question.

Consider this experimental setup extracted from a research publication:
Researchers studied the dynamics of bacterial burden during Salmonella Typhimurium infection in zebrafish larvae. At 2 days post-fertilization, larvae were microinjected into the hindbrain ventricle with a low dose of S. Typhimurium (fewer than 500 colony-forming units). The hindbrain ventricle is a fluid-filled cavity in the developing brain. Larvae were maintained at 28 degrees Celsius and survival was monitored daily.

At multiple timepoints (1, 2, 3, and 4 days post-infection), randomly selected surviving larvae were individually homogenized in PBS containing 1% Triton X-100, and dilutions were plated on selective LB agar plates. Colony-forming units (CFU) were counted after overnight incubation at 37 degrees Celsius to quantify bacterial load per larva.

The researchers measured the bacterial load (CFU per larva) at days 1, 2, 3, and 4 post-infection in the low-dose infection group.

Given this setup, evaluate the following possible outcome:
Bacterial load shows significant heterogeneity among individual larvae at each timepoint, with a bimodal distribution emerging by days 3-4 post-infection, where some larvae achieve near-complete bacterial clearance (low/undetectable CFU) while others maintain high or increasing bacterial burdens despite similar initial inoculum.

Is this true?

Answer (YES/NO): NO